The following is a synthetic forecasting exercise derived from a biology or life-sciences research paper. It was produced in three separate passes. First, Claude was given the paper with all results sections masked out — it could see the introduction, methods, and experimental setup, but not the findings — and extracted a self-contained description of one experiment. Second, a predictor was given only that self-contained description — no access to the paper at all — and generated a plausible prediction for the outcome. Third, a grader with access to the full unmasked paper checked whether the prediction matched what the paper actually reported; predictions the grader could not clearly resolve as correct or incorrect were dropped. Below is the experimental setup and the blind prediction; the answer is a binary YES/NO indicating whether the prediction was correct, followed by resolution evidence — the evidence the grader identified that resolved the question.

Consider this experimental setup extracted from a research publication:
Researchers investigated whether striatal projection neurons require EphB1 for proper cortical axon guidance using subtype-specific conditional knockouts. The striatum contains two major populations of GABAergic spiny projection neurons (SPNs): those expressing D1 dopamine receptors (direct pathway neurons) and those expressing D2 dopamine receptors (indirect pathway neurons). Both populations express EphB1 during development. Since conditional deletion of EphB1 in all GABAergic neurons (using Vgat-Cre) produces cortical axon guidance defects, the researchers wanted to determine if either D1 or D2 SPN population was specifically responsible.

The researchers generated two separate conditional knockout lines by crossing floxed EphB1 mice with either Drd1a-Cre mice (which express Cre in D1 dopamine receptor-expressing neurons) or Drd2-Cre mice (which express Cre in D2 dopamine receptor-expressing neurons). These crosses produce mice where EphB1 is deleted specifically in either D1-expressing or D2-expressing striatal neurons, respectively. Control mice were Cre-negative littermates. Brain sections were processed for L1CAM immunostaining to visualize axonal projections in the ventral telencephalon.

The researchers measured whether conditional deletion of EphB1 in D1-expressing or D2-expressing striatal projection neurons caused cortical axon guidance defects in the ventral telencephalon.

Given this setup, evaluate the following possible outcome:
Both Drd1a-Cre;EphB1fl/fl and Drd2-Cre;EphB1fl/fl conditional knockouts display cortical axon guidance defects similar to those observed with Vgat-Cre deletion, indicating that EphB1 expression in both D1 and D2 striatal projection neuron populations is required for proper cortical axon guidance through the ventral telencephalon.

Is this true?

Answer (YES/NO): NO